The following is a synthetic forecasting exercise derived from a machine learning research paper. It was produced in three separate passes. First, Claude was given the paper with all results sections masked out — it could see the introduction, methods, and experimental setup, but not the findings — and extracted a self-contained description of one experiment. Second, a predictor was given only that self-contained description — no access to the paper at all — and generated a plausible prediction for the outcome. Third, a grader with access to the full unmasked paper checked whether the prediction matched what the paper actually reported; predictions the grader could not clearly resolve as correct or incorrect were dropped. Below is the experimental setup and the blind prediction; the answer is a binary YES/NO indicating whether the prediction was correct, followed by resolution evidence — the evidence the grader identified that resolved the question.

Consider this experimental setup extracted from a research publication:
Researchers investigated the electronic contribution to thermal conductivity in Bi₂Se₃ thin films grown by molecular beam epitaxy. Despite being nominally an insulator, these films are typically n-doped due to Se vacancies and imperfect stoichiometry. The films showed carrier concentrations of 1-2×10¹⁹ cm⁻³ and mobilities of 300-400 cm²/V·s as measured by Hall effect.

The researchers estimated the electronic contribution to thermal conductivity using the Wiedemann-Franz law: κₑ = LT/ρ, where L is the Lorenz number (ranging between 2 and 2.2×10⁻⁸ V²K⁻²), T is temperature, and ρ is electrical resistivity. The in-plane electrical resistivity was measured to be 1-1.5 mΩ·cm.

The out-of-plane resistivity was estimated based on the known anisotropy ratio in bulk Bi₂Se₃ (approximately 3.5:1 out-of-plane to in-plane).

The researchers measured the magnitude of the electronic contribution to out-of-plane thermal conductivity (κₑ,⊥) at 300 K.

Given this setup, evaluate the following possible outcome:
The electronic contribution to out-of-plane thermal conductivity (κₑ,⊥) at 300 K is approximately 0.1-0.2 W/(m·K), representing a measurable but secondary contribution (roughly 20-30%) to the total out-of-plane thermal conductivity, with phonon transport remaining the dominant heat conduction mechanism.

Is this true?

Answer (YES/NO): NO